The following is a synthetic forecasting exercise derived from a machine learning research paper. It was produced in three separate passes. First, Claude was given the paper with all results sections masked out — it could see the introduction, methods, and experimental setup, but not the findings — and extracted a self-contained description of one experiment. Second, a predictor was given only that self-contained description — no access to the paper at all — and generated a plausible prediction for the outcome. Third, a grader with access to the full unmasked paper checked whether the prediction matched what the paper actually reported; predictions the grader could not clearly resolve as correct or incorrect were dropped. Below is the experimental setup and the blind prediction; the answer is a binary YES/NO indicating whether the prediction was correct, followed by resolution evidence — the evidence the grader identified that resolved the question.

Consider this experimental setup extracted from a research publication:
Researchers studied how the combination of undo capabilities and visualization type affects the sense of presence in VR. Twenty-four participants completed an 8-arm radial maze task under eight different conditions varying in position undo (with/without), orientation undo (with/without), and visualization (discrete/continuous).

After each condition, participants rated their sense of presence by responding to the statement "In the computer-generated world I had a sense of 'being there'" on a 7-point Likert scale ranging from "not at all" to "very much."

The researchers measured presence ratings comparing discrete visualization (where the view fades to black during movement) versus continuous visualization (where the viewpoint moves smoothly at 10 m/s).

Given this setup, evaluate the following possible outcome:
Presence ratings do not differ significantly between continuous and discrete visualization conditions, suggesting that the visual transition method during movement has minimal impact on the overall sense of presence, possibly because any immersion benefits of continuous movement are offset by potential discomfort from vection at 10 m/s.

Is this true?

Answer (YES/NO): YES